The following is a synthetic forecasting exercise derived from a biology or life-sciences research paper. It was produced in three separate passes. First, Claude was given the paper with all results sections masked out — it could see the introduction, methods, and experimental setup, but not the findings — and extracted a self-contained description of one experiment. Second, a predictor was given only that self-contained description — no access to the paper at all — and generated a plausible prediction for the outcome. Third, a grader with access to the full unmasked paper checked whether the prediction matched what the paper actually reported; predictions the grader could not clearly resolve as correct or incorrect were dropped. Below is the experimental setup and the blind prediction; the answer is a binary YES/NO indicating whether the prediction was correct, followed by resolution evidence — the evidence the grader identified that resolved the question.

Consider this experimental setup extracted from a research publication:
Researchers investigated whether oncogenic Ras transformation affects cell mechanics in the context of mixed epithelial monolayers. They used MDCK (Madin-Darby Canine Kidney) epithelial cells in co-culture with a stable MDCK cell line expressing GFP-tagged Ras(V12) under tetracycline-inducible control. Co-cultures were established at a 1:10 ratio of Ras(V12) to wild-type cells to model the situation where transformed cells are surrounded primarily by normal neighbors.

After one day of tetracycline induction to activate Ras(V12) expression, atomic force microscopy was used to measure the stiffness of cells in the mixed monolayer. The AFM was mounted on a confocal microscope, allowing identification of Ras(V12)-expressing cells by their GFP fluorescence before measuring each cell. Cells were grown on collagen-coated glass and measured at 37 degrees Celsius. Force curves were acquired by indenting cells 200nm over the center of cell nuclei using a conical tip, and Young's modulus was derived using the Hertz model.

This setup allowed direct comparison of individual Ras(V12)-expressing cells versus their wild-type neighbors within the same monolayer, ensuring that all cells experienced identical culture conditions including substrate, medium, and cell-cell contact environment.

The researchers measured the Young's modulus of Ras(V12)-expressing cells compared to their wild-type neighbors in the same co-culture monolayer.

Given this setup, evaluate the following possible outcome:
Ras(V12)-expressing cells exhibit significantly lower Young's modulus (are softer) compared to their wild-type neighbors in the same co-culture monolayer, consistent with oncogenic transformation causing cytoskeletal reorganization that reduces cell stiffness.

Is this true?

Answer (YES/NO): NO